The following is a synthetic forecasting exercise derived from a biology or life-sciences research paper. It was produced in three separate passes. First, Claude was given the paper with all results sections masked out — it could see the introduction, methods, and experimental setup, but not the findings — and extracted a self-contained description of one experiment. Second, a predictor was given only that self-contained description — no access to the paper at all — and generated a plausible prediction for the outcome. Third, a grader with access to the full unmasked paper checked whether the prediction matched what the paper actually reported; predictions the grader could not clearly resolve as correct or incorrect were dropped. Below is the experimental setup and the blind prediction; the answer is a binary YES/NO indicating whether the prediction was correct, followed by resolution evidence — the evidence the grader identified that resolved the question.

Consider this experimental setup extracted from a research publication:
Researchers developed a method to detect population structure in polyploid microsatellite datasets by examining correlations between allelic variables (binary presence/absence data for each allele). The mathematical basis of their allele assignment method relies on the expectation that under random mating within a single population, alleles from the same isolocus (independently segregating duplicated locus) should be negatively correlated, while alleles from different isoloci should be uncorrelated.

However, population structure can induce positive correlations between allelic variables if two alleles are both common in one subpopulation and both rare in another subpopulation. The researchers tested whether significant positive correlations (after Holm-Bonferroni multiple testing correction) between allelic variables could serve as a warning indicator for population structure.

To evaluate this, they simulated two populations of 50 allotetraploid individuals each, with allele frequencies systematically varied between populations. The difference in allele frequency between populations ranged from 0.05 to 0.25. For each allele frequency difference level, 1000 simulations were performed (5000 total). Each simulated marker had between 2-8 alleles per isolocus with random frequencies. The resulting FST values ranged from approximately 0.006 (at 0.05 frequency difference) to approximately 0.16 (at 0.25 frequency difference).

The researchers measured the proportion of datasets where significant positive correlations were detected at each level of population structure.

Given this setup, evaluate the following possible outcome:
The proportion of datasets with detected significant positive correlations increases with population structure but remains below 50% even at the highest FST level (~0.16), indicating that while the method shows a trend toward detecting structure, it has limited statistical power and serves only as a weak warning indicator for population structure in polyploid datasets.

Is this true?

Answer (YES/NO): NO